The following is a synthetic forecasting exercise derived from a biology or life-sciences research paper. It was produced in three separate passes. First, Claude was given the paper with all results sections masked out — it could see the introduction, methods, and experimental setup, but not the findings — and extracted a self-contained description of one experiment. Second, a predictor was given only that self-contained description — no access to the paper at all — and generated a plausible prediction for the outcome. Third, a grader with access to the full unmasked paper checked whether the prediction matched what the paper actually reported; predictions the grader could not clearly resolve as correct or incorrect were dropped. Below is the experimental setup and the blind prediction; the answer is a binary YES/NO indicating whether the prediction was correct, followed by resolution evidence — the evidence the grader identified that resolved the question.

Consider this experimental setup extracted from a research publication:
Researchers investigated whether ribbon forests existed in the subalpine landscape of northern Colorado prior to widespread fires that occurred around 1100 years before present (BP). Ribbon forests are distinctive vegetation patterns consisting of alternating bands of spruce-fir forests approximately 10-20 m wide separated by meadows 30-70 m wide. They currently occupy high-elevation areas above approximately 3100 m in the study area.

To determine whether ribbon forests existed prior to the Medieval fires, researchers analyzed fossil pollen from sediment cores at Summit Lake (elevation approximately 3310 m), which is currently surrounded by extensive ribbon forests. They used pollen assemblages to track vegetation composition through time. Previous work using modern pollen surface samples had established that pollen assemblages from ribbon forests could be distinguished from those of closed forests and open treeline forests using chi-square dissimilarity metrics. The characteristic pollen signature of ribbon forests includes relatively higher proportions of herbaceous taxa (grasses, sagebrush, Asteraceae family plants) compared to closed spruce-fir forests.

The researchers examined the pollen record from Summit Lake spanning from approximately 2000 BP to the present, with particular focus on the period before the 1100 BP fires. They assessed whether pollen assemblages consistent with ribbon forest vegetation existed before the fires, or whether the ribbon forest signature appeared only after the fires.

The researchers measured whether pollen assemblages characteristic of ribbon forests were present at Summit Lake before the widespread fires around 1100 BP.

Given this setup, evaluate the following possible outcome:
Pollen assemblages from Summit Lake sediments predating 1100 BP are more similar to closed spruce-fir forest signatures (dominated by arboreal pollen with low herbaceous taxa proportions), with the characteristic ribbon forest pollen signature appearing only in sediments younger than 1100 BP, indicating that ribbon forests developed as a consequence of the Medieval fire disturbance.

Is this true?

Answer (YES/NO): YES